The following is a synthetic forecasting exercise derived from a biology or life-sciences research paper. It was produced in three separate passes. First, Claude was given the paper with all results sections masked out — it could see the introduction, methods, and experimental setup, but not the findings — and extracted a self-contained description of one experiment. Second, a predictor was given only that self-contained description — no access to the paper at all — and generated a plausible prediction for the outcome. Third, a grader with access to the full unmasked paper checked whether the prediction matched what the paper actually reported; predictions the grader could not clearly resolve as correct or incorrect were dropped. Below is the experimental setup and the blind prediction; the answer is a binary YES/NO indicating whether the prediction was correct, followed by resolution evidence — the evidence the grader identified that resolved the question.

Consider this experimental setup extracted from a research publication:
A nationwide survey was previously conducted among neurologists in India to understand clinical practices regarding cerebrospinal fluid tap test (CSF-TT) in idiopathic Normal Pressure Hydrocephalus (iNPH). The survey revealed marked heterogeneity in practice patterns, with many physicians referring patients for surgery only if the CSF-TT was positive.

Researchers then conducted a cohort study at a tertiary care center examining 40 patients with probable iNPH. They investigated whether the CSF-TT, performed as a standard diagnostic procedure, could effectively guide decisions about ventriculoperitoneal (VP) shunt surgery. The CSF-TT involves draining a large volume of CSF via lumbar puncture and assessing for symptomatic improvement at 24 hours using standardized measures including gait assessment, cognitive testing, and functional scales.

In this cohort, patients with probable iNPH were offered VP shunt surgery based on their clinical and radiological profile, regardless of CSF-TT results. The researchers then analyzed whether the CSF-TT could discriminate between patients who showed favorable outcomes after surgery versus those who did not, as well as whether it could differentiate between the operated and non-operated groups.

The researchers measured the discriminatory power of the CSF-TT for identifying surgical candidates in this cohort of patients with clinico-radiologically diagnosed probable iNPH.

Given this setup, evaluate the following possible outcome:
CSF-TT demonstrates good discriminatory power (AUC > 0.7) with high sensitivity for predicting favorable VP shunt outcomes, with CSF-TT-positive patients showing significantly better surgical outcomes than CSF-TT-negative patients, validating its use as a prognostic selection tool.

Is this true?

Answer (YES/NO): NO